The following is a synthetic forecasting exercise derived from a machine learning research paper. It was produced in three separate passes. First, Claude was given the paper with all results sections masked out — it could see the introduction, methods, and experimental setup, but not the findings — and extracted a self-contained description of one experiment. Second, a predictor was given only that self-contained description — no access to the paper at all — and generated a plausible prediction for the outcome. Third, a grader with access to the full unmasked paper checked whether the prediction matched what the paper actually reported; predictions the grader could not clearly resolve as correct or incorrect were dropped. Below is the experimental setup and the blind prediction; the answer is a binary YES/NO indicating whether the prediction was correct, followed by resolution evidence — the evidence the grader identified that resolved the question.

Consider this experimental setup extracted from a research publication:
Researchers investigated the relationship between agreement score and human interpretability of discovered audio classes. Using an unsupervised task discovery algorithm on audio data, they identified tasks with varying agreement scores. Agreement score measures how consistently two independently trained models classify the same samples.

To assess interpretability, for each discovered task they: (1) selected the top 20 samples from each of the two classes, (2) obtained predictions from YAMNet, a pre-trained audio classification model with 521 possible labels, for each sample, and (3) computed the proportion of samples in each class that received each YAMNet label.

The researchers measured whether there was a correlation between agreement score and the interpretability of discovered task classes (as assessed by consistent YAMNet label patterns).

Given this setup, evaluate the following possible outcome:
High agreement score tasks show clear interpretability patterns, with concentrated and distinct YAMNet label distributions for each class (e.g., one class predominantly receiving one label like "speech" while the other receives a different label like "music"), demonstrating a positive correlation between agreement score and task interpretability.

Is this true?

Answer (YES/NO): NO